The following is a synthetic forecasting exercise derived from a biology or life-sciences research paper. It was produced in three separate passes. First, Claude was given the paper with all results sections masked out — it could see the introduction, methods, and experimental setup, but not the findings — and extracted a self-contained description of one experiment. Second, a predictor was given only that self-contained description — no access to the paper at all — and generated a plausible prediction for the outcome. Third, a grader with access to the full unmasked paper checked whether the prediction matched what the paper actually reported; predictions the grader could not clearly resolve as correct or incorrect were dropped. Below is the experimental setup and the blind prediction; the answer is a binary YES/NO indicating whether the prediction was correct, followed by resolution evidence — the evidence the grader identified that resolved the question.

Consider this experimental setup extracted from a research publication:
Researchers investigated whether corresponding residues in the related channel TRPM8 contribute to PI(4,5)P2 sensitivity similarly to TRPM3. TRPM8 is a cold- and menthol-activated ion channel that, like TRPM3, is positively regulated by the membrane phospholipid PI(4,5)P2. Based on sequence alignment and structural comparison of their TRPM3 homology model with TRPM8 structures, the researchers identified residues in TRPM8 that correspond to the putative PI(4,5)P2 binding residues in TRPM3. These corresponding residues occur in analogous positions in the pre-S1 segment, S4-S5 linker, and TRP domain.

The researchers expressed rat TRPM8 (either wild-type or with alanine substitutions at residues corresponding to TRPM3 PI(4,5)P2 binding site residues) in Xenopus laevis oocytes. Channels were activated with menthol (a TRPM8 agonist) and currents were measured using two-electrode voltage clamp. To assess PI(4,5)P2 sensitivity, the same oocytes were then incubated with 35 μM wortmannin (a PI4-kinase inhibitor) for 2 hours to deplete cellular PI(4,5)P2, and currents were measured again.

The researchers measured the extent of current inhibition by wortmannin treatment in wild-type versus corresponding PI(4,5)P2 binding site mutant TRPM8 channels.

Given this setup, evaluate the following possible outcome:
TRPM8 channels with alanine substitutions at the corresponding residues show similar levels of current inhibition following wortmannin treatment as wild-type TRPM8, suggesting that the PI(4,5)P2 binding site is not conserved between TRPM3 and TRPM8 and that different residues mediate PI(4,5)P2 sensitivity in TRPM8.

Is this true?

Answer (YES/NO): NO